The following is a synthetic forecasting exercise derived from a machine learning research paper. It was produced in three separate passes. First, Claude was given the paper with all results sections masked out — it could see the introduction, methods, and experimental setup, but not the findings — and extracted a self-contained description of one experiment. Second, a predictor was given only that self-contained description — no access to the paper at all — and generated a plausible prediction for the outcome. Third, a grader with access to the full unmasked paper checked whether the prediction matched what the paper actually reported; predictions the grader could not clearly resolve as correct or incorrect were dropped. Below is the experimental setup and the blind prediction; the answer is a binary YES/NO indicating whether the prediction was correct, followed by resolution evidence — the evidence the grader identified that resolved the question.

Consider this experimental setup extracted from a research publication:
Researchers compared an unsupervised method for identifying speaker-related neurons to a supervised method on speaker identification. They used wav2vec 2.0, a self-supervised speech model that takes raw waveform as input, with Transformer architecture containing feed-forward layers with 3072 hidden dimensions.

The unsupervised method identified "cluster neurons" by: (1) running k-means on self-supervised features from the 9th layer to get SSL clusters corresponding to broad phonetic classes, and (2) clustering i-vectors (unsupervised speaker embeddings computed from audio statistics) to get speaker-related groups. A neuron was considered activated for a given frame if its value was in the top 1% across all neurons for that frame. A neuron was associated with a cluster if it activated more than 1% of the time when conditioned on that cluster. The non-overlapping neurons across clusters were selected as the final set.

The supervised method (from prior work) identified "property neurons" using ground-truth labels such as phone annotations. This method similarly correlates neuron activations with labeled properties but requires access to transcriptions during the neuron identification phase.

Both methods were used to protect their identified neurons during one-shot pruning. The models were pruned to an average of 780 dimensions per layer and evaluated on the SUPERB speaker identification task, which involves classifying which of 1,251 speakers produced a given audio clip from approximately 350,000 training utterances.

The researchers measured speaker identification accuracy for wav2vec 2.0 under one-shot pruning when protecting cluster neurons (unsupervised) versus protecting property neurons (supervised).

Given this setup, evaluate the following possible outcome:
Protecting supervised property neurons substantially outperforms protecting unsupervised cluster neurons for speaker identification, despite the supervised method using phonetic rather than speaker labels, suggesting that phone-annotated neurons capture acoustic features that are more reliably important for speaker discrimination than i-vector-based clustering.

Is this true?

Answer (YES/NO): NO